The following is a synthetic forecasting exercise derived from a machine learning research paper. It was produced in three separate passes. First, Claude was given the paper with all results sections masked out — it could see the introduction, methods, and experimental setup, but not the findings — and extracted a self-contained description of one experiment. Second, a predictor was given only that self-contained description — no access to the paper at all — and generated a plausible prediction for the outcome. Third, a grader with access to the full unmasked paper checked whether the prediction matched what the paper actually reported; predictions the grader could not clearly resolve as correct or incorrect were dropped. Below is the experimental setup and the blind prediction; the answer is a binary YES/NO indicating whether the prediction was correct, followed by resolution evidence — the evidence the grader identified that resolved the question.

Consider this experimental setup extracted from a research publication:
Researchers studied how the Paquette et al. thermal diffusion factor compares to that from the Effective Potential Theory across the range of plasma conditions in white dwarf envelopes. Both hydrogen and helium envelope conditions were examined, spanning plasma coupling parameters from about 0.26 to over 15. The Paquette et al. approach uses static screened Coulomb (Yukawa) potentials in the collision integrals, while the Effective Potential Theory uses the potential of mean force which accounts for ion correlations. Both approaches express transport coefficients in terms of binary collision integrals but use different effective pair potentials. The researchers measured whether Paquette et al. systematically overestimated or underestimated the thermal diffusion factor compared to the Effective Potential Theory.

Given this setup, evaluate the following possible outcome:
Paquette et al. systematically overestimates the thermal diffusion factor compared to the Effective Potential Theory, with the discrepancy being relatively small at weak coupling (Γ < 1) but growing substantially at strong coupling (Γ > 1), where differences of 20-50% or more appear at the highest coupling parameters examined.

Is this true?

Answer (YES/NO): NO